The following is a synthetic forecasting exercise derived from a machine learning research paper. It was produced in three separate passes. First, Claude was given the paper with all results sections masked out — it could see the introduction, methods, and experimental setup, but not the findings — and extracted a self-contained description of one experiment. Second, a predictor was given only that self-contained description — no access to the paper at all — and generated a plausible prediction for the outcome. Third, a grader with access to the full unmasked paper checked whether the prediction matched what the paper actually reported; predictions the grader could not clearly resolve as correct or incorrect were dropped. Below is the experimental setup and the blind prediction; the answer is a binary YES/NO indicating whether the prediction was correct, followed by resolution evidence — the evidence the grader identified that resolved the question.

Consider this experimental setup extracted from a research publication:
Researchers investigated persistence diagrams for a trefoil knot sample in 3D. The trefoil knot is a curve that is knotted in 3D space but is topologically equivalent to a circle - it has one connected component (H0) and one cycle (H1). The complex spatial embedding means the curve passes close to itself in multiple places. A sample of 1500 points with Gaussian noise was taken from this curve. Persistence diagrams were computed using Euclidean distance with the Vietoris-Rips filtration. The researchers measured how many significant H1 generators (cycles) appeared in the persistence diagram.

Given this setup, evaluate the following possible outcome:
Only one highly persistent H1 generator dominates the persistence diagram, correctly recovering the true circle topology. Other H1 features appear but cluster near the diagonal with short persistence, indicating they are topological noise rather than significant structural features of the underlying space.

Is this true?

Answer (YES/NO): NO